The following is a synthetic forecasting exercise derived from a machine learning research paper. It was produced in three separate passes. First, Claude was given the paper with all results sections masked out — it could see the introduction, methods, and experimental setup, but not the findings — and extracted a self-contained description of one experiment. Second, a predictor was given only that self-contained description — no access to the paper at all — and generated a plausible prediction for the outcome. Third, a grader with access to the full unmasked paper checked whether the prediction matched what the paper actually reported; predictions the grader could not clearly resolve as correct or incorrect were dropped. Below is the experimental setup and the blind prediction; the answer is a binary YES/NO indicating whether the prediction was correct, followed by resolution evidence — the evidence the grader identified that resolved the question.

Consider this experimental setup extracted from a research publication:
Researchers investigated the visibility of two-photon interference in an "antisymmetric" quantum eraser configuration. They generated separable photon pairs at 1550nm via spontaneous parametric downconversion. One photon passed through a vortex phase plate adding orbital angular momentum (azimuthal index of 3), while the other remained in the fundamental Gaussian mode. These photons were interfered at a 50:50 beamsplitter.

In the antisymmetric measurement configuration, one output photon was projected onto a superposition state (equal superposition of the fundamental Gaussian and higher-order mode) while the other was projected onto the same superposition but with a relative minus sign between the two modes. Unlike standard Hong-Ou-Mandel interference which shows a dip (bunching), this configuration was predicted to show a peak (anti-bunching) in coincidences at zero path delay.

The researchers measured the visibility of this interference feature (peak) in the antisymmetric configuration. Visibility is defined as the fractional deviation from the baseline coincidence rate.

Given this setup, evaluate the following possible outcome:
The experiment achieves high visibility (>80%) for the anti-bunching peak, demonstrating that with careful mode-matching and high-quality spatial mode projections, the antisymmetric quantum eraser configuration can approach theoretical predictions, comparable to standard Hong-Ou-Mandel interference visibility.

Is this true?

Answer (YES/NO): YES